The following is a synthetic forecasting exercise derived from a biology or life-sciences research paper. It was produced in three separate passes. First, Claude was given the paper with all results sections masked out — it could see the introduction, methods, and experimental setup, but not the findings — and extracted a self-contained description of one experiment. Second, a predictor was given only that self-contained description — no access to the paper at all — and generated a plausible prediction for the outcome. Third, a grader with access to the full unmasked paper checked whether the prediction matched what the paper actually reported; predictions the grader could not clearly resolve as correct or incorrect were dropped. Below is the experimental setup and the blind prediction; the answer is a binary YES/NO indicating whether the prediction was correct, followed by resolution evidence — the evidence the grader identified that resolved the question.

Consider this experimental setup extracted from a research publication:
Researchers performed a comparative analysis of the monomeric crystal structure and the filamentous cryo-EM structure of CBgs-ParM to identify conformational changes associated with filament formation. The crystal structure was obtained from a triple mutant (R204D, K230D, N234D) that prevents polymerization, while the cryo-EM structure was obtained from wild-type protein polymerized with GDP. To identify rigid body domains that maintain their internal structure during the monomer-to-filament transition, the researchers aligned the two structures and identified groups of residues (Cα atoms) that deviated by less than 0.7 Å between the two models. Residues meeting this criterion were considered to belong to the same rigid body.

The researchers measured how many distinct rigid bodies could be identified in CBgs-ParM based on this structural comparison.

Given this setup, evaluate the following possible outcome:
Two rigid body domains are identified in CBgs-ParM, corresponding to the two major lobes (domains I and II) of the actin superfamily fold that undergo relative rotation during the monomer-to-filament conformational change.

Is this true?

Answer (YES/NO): YES